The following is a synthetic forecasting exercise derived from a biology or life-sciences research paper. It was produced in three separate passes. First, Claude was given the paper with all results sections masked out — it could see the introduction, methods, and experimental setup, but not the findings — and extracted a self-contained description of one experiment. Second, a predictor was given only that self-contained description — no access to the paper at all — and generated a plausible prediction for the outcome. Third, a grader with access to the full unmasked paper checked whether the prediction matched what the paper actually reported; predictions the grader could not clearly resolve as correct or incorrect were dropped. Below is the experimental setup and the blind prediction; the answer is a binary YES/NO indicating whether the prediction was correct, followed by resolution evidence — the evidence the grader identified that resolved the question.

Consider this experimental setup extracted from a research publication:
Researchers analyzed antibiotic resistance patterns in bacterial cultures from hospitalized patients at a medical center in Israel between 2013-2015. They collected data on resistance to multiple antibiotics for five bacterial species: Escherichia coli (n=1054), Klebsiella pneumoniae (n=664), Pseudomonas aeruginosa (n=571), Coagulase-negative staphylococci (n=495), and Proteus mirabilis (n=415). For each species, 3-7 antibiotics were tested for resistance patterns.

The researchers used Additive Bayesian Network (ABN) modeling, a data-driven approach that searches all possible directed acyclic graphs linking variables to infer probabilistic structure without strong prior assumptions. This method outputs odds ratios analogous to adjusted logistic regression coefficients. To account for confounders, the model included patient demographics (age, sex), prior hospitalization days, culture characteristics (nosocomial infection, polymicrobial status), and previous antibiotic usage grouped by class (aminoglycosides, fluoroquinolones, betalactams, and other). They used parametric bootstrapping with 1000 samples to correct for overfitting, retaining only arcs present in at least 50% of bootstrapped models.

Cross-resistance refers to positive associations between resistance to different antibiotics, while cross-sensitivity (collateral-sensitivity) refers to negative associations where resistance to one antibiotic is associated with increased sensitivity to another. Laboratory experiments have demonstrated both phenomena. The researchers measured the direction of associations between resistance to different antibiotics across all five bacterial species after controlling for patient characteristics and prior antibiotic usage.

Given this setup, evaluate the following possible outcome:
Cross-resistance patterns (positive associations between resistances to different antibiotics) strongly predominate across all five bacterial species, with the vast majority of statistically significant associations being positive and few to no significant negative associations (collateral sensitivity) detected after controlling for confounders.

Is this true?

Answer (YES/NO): YES